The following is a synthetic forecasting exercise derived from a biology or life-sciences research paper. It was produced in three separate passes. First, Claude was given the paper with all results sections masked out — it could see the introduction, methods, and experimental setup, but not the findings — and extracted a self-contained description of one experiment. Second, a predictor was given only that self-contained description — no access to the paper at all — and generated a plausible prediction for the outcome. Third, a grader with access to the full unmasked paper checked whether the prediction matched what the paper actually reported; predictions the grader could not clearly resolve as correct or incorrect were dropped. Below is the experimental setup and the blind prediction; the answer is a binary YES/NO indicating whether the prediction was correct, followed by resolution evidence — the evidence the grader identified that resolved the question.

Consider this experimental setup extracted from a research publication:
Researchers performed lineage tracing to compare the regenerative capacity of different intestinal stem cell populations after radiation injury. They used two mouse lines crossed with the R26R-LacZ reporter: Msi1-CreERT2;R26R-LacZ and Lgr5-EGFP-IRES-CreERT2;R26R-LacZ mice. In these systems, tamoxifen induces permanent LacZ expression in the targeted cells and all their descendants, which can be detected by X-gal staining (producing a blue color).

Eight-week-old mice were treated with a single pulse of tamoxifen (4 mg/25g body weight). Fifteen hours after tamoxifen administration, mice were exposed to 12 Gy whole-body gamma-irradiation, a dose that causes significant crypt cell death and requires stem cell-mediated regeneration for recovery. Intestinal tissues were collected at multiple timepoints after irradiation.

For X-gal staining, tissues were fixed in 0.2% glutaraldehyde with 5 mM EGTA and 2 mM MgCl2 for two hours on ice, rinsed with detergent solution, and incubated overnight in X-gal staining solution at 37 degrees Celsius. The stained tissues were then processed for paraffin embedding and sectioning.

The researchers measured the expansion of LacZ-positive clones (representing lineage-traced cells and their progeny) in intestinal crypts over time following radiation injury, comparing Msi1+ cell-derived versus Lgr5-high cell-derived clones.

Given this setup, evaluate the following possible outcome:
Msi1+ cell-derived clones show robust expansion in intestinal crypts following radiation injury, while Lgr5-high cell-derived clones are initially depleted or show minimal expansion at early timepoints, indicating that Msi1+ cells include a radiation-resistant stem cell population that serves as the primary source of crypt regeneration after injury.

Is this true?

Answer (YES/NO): YES